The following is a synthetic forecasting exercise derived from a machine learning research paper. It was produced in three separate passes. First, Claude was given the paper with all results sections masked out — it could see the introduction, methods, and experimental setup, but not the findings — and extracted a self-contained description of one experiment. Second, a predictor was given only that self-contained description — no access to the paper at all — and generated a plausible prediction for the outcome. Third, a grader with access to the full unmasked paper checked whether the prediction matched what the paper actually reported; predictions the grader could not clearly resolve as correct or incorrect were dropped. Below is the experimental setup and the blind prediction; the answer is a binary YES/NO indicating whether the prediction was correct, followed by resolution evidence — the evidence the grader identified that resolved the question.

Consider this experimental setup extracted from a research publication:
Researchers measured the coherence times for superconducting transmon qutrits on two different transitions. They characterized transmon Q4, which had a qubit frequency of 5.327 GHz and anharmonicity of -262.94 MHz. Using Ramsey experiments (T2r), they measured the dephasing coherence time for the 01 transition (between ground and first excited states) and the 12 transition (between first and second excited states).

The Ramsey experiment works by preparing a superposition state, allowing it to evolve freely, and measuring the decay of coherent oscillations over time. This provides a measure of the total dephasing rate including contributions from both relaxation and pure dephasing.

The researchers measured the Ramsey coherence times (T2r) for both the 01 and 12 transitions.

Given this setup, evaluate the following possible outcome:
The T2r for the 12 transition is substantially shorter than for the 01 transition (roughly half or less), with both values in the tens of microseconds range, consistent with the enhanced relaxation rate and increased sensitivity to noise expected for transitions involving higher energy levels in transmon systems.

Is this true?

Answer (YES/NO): NO